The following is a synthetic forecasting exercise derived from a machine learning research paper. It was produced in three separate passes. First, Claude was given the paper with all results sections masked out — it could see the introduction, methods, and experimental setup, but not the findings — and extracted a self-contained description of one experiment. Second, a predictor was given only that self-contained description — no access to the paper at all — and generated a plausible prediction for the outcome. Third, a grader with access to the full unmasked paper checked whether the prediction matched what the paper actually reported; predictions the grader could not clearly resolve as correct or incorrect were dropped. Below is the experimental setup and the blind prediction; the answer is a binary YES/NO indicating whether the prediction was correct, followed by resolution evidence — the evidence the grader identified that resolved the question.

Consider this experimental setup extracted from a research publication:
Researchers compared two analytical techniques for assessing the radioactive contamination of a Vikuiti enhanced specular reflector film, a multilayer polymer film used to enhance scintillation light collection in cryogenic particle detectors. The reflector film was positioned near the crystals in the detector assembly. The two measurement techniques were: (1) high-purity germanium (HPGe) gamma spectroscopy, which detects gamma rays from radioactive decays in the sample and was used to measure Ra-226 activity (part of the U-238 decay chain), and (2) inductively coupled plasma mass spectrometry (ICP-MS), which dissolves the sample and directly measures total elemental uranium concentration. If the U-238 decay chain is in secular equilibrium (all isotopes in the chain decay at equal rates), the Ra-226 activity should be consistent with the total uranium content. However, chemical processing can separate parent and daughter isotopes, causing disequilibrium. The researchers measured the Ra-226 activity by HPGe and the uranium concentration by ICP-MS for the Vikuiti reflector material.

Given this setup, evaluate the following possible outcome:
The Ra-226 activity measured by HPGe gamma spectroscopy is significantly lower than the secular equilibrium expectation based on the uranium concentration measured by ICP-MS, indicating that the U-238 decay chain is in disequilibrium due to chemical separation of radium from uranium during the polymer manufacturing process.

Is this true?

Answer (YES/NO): NO